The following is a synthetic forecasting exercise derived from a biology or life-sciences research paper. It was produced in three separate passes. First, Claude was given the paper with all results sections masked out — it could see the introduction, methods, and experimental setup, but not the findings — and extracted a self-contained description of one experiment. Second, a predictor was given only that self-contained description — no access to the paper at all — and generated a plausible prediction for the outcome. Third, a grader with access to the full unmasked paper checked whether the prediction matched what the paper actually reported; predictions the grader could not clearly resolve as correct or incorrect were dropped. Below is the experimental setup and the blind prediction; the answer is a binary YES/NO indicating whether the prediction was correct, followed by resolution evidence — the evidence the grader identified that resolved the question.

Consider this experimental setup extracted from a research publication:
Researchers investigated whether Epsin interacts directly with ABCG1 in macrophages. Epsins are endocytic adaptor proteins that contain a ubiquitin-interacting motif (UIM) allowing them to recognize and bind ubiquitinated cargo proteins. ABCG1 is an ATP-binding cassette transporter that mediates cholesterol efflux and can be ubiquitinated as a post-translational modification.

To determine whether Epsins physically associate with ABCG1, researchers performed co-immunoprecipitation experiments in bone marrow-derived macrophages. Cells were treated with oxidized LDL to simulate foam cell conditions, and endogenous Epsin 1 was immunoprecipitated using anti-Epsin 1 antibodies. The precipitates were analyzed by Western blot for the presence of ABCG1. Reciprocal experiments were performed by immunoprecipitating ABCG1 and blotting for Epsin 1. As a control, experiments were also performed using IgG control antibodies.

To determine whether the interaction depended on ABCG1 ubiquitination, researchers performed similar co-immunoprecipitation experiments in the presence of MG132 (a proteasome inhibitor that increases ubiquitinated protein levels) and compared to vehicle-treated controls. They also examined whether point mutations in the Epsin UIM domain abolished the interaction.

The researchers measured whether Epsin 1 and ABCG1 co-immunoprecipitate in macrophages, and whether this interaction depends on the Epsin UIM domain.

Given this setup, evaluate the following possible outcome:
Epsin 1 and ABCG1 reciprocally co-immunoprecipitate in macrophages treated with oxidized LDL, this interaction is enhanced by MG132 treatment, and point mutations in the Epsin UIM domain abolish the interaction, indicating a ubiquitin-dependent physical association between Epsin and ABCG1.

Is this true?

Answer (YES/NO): NO